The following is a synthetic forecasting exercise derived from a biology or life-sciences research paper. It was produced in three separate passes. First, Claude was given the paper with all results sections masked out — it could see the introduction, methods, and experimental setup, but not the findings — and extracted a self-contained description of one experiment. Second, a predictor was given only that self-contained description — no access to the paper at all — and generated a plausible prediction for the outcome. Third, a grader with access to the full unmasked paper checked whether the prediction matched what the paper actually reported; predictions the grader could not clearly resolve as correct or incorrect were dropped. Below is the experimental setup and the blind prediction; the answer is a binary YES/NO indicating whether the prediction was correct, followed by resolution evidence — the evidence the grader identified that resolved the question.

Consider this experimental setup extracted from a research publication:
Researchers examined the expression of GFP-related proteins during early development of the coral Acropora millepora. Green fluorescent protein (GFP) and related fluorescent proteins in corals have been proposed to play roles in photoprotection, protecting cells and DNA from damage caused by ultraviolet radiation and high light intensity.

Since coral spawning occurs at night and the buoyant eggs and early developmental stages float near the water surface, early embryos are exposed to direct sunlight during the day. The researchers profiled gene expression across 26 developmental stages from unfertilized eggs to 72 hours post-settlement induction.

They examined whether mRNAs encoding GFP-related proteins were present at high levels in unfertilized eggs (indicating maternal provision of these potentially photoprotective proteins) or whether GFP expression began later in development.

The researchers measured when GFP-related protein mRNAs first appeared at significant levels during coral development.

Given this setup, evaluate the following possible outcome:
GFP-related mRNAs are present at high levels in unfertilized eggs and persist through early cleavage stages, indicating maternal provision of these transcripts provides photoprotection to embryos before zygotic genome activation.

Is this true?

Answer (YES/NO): NO